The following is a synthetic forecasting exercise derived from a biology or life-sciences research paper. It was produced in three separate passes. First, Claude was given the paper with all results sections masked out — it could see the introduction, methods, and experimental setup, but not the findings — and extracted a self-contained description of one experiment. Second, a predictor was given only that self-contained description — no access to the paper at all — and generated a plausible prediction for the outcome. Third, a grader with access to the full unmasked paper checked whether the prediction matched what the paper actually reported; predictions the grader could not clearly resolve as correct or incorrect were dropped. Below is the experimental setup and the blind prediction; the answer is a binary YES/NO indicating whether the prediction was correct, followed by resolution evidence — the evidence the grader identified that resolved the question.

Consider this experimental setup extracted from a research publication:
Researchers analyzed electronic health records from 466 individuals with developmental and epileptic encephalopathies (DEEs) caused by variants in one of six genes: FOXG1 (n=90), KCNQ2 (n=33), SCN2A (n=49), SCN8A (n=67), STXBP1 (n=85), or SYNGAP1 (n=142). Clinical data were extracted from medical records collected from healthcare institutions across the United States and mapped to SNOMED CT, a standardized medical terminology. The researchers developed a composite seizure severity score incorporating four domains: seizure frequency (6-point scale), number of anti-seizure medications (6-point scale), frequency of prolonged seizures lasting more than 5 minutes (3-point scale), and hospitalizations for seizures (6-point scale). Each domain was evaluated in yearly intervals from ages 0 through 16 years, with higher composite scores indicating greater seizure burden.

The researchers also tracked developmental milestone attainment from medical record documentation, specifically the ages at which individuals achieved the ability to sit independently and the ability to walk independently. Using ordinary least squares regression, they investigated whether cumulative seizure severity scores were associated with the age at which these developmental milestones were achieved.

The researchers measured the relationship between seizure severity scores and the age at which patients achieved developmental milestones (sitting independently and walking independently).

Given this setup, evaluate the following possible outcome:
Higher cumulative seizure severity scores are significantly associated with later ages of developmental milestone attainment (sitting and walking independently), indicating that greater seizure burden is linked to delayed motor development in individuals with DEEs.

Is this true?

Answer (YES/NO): NO